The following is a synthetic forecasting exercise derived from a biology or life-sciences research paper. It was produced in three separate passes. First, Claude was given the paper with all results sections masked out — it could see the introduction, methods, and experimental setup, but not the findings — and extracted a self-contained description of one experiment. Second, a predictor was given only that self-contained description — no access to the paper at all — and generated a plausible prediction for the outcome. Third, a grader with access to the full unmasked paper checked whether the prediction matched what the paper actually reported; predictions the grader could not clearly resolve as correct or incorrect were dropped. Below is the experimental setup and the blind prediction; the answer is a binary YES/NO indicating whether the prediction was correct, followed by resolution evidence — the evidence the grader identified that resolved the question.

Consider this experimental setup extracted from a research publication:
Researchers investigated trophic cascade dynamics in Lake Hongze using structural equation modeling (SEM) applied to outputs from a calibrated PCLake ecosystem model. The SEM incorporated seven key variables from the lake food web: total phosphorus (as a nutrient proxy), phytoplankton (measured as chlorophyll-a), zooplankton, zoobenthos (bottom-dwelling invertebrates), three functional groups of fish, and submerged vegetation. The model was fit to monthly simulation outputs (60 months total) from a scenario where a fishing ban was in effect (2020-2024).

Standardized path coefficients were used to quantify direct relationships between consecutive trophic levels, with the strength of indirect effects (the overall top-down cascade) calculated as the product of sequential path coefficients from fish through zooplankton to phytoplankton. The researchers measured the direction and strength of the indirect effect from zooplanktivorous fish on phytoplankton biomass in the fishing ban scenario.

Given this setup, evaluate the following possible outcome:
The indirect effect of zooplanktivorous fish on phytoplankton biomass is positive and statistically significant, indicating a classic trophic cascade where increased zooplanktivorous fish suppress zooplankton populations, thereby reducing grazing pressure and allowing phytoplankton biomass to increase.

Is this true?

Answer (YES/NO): YES